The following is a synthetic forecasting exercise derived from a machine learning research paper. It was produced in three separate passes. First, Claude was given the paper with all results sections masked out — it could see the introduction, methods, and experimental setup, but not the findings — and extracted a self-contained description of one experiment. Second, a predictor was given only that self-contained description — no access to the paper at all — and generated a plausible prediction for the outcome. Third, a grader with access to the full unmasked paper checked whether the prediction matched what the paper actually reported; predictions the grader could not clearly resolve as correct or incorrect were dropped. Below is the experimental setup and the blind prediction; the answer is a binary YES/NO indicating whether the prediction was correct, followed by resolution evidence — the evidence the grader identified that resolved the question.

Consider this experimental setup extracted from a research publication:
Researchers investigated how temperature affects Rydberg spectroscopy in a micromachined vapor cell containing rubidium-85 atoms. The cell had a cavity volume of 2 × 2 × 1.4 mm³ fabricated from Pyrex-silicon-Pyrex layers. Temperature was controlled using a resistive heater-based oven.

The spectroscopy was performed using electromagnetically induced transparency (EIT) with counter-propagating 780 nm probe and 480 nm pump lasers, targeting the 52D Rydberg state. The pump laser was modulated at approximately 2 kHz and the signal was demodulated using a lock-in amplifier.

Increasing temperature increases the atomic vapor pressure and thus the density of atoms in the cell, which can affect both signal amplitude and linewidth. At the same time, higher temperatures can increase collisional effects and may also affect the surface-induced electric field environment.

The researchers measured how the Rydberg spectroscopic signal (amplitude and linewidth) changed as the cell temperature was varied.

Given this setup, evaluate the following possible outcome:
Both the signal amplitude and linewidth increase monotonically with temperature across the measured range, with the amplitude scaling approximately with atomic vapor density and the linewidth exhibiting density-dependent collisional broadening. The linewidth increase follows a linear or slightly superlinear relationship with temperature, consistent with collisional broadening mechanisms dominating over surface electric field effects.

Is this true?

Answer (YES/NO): NO